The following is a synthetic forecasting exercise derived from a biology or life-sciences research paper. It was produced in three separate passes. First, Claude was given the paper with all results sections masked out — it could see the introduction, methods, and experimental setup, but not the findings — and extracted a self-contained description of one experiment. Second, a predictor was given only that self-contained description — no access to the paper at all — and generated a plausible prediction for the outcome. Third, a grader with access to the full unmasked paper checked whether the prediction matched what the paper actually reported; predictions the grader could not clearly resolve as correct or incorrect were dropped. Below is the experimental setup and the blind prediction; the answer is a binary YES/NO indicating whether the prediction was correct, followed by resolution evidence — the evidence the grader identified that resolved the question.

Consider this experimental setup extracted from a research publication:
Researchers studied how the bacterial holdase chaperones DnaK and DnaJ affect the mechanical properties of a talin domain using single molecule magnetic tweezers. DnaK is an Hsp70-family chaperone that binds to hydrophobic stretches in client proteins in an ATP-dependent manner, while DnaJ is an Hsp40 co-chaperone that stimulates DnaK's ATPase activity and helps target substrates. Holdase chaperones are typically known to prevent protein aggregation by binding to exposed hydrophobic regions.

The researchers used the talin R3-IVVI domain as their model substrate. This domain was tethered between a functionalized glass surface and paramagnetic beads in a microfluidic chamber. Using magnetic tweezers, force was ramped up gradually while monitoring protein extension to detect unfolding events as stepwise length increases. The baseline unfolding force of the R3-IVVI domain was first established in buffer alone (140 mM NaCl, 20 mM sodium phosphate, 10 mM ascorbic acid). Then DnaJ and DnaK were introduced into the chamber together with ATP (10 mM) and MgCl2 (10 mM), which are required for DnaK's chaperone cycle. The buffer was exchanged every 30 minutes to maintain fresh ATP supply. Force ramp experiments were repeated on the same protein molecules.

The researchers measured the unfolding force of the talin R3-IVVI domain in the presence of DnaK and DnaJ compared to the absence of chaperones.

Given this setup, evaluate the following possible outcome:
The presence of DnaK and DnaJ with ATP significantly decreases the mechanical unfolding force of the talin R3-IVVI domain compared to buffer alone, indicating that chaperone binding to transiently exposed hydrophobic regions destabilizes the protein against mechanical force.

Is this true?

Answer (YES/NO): YES